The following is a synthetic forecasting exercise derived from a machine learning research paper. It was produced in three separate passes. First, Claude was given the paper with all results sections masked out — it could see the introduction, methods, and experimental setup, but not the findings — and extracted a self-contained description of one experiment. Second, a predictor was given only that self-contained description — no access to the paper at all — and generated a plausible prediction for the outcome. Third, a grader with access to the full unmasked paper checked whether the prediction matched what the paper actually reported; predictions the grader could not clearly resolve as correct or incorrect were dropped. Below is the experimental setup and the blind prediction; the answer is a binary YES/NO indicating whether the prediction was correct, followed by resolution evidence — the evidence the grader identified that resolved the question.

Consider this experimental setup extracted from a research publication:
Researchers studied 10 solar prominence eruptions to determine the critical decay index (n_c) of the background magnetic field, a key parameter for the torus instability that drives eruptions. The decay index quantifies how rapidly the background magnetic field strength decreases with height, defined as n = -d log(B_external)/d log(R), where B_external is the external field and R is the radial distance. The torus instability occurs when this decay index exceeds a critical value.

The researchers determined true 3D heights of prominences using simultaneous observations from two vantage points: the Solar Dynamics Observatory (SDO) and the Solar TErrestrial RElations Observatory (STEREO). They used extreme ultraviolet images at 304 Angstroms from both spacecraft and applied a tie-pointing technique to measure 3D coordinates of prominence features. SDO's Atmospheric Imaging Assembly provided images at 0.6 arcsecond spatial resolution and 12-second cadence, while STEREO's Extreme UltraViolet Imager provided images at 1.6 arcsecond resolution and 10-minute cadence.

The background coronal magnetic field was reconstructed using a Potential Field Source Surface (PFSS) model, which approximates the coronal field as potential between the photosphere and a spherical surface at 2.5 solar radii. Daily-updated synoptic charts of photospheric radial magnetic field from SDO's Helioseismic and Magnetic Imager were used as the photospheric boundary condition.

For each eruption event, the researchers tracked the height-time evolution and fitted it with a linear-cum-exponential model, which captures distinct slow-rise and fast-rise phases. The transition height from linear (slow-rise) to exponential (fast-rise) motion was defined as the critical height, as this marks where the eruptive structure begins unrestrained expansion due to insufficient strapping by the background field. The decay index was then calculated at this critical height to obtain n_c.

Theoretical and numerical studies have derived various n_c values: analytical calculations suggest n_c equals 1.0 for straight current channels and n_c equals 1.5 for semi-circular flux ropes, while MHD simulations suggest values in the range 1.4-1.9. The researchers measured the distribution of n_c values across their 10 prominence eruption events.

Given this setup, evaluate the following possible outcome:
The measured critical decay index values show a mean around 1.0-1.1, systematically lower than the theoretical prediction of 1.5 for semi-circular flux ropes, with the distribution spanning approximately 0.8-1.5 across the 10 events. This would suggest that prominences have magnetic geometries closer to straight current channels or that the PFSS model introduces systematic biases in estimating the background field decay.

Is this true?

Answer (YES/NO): NO